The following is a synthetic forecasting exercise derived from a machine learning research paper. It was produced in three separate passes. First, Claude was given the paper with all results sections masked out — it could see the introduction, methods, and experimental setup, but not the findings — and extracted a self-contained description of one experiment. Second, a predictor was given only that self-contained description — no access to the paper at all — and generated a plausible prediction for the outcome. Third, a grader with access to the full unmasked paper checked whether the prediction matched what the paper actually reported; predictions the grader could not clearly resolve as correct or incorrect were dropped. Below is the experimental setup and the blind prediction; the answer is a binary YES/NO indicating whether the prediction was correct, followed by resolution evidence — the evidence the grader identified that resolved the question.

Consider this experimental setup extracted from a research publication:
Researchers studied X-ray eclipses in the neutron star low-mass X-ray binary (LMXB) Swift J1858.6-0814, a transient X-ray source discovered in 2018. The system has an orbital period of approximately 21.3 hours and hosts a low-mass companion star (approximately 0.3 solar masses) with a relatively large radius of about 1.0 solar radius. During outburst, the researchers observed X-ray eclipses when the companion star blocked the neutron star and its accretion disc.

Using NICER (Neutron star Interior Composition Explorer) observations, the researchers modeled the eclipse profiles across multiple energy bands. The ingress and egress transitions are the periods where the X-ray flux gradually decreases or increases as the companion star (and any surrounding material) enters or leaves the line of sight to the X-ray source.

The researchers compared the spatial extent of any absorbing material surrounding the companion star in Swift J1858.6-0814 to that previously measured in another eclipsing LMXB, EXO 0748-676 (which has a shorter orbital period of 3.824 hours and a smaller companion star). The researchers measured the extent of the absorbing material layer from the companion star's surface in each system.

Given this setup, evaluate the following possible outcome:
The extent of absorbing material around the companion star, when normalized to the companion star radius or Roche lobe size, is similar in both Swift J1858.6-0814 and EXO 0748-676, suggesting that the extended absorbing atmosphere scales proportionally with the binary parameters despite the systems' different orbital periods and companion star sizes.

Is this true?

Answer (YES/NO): NO